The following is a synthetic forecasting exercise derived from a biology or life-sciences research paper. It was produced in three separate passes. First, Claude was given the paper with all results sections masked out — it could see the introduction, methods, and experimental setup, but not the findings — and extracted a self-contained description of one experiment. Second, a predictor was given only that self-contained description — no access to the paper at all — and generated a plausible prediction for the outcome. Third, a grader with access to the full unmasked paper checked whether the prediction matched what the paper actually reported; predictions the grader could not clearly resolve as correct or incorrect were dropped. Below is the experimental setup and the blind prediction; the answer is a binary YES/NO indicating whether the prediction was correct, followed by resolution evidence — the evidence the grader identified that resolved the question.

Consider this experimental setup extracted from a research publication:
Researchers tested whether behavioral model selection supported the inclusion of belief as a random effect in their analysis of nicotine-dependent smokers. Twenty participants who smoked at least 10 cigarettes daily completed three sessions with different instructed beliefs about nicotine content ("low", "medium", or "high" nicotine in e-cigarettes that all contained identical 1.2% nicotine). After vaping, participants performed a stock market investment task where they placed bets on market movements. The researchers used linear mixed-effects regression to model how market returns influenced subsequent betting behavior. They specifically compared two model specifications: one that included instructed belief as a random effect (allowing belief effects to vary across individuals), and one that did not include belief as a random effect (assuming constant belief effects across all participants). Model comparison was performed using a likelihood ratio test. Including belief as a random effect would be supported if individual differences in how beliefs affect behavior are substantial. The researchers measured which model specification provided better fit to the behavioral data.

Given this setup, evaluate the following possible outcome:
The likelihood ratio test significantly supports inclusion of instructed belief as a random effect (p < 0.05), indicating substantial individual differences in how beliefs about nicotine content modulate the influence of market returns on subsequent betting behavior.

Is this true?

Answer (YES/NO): YES